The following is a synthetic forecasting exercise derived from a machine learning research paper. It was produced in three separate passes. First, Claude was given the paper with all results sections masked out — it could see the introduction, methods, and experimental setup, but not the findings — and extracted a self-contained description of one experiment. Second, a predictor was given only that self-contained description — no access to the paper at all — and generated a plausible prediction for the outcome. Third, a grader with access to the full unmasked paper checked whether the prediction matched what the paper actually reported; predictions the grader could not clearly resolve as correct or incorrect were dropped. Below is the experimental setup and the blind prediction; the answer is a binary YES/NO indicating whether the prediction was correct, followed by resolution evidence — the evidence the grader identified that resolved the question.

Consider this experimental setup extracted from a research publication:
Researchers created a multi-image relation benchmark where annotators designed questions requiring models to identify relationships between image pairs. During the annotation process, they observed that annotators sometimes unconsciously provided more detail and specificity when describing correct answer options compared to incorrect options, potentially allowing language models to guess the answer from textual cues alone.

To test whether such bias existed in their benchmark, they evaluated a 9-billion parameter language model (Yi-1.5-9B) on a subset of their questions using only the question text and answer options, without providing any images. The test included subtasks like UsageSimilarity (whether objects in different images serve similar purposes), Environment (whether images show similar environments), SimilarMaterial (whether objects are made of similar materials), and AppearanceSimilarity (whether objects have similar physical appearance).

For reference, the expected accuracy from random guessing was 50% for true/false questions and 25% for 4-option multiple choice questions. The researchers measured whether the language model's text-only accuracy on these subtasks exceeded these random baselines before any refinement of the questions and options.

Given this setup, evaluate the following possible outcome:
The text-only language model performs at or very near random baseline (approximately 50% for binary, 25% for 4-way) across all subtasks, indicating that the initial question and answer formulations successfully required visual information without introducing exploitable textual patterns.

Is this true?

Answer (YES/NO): NO